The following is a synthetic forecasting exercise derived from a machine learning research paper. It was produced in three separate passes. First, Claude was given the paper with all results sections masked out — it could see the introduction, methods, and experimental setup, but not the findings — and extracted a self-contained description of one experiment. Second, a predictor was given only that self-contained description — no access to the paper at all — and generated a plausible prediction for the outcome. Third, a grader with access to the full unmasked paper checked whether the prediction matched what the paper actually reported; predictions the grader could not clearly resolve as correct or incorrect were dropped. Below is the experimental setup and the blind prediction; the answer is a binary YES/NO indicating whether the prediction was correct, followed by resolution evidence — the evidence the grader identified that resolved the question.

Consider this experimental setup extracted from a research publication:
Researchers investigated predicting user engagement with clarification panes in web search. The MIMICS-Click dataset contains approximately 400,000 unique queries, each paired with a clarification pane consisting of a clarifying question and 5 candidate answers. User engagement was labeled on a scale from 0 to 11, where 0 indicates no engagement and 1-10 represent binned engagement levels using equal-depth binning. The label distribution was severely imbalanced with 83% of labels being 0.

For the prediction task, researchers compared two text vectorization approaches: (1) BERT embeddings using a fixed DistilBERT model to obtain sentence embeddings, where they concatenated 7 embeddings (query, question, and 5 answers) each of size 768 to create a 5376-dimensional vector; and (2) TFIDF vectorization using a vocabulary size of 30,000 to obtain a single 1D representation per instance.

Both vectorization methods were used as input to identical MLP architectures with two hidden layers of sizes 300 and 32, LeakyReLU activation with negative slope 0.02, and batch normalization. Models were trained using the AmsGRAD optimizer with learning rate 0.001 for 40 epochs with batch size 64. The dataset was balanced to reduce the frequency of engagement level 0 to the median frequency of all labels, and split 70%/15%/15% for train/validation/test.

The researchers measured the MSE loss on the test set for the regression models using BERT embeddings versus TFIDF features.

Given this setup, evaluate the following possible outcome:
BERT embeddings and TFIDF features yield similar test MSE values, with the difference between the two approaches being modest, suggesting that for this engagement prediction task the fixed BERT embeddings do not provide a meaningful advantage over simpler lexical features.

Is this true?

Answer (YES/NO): NO